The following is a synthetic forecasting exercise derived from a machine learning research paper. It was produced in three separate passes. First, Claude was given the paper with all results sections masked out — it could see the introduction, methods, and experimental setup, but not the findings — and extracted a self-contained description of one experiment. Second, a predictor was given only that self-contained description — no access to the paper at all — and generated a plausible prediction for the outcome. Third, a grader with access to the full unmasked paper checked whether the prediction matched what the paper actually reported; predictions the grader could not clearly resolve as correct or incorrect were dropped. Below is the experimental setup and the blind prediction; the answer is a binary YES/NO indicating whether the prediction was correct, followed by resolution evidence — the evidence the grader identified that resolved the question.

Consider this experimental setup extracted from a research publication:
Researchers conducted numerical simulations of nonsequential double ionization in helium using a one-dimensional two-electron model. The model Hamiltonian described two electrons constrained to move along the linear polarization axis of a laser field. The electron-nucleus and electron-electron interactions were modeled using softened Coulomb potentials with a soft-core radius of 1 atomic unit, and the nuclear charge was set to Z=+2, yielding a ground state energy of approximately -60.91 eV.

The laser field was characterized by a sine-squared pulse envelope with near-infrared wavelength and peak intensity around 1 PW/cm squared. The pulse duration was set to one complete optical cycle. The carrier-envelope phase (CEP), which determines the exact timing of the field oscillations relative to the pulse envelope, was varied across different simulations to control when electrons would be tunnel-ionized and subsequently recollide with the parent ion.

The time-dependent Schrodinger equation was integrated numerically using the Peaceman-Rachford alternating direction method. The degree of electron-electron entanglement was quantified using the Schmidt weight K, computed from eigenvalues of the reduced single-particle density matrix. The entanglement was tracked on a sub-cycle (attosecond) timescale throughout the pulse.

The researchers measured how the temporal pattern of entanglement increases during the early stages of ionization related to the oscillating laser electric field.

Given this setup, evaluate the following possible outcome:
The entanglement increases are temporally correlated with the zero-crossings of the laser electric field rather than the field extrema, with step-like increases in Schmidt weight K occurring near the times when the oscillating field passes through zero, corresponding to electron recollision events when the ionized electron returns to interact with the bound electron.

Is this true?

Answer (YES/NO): NO